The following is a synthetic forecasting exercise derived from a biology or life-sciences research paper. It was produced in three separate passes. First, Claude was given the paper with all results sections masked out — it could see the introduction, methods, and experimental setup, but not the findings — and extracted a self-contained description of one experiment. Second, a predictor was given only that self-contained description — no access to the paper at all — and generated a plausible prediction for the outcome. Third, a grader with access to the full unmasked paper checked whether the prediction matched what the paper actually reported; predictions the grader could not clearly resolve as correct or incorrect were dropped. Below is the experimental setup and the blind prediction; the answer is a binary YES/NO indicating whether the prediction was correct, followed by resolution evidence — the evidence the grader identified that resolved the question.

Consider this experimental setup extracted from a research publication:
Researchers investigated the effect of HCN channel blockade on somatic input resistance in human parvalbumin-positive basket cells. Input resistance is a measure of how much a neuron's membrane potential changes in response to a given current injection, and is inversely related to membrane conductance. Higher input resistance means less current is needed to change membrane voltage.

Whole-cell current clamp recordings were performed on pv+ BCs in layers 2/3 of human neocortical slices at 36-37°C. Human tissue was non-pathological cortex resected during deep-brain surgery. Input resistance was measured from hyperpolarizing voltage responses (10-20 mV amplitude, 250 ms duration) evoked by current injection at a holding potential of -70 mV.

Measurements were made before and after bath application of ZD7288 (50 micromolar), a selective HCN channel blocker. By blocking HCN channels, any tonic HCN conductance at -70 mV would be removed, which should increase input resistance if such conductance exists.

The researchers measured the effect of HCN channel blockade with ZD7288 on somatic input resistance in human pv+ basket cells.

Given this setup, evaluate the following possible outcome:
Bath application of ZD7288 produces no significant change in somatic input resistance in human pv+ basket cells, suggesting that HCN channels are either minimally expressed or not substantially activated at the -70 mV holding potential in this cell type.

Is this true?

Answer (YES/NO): NO